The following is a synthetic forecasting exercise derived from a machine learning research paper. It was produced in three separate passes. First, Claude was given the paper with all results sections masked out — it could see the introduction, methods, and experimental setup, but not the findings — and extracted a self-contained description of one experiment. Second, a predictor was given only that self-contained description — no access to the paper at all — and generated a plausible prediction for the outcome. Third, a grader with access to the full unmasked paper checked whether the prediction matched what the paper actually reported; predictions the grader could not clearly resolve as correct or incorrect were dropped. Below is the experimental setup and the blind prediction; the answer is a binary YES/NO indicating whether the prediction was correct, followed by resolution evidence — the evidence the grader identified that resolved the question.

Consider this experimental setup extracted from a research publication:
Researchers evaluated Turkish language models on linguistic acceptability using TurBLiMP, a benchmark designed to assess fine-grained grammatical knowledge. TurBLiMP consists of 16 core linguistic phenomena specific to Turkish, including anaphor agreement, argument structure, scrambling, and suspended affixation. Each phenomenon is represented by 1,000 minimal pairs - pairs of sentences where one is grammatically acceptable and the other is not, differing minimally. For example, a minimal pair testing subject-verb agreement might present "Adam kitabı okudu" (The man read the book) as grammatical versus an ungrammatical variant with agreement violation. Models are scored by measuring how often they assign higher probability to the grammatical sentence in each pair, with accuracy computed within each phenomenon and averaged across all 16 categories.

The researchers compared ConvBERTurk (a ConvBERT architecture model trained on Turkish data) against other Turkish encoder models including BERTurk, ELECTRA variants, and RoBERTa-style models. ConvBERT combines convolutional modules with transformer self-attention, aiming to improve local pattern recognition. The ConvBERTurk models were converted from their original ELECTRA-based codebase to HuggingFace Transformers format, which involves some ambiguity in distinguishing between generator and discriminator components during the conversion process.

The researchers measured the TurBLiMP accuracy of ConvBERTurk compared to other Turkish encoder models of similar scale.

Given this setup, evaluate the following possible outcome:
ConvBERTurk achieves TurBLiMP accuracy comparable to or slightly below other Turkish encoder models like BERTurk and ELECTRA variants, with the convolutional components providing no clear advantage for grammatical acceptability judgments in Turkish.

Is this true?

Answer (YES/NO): NO